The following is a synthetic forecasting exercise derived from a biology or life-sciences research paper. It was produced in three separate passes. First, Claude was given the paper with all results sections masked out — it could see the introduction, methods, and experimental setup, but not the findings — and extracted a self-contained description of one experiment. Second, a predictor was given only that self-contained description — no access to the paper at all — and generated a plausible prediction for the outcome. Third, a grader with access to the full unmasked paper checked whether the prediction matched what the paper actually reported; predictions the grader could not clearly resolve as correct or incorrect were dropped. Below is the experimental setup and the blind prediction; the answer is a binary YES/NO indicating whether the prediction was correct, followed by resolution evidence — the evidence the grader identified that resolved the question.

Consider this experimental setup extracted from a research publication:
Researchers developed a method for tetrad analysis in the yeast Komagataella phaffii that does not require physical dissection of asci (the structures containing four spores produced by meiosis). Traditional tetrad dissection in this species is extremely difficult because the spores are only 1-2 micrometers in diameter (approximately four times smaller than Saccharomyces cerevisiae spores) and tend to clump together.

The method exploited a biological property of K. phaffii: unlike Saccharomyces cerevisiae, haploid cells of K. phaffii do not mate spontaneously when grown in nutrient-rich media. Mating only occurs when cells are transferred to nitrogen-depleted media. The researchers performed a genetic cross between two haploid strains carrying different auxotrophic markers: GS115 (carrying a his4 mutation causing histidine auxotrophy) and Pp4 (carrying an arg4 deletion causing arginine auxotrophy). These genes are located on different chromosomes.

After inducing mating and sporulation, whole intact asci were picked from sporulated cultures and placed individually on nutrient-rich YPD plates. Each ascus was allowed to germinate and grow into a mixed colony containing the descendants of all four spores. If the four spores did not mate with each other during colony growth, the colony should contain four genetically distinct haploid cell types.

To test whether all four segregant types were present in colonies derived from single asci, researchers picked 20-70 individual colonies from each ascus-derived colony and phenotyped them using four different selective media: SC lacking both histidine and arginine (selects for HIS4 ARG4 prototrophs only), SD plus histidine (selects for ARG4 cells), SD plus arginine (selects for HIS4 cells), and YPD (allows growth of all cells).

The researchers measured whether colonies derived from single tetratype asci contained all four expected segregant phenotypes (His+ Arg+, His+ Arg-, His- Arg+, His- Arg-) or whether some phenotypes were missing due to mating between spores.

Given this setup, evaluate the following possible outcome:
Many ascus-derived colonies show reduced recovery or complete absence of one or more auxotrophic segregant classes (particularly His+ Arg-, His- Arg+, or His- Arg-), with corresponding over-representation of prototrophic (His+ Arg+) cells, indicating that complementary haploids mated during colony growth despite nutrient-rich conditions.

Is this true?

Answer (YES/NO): NO